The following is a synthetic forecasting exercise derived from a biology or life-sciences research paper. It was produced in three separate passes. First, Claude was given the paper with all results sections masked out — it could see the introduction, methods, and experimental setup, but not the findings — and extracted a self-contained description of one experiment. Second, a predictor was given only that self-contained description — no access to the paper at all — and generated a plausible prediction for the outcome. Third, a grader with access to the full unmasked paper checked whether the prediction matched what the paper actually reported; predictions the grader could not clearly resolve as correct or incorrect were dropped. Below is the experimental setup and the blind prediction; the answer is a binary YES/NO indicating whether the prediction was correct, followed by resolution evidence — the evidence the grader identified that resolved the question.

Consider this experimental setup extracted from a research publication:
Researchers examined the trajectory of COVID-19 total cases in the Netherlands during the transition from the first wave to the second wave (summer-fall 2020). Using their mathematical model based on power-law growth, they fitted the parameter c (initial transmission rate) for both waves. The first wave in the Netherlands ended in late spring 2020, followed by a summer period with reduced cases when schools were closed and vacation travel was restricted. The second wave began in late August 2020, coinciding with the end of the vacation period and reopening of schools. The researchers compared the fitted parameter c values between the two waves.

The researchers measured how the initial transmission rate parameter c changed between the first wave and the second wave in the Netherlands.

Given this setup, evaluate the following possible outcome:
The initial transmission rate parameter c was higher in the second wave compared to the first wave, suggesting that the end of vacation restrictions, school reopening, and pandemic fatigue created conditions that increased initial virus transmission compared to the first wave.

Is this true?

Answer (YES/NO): YES